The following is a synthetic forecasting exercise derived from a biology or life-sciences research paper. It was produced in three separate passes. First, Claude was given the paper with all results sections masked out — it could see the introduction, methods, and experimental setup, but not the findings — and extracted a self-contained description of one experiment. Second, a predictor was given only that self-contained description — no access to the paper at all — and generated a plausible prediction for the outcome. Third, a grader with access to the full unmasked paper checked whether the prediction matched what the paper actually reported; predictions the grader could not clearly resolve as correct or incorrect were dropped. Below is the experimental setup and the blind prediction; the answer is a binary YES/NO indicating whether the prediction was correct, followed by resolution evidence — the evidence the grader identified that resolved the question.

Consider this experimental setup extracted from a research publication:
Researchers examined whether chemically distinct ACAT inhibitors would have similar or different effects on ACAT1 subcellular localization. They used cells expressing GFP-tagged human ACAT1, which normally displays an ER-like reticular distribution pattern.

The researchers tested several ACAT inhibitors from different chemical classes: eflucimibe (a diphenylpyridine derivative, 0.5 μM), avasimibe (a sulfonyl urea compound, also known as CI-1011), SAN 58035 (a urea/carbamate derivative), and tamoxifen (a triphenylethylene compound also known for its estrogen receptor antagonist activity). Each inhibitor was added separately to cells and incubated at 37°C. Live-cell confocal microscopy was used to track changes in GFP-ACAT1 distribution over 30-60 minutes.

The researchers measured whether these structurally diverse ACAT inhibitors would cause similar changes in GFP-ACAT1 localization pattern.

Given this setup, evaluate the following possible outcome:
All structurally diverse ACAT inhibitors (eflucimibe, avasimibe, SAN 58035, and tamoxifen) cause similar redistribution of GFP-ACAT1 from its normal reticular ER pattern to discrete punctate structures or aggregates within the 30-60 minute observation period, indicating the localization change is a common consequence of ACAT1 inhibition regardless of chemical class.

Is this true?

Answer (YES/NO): YES